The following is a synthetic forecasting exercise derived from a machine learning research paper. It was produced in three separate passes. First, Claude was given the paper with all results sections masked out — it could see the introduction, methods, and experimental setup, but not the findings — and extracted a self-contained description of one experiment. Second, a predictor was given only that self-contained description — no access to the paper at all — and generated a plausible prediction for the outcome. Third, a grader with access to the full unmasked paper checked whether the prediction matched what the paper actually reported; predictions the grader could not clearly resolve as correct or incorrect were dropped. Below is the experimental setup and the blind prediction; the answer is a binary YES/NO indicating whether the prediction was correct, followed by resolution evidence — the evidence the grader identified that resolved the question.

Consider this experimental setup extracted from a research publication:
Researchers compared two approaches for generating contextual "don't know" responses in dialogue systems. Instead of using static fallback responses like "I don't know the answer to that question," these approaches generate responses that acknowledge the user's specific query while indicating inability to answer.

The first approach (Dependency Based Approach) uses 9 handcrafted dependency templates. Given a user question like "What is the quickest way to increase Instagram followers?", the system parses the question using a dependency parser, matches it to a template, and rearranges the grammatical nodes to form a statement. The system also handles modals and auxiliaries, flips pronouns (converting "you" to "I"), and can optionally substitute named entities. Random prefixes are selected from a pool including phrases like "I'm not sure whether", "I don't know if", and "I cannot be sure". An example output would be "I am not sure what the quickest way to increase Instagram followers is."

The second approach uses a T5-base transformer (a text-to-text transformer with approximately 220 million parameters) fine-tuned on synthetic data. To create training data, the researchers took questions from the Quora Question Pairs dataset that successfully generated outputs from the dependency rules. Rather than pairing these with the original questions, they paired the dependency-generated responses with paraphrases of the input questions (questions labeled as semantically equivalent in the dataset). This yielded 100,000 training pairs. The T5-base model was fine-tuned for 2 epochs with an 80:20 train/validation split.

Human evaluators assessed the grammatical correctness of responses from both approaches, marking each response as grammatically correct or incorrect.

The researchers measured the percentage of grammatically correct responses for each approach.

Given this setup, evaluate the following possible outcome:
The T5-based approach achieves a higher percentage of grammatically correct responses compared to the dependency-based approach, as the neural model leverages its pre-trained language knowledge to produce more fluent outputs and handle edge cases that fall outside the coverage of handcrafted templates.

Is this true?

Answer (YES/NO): YES